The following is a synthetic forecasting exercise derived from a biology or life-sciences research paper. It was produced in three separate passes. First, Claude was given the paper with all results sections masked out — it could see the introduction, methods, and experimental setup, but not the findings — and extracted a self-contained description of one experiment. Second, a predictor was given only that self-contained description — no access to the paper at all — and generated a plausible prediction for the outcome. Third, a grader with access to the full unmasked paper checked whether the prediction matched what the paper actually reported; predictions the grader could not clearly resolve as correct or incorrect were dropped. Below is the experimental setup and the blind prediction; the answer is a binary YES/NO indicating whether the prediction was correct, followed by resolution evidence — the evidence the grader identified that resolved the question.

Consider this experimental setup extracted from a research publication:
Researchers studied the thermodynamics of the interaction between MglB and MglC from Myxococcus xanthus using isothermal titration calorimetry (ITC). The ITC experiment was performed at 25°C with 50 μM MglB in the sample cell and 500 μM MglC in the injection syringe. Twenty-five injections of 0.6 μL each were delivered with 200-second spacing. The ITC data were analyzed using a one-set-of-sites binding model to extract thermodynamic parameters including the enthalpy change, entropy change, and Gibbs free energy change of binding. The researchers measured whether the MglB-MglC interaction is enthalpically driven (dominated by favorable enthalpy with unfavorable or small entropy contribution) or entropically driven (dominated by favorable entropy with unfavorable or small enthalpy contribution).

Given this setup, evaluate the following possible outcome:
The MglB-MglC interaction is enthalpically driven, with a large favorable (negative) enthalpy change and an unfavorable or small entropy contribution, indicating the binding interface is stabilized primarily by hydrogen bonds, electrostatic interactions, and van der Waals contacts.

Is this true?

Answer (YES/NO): NO